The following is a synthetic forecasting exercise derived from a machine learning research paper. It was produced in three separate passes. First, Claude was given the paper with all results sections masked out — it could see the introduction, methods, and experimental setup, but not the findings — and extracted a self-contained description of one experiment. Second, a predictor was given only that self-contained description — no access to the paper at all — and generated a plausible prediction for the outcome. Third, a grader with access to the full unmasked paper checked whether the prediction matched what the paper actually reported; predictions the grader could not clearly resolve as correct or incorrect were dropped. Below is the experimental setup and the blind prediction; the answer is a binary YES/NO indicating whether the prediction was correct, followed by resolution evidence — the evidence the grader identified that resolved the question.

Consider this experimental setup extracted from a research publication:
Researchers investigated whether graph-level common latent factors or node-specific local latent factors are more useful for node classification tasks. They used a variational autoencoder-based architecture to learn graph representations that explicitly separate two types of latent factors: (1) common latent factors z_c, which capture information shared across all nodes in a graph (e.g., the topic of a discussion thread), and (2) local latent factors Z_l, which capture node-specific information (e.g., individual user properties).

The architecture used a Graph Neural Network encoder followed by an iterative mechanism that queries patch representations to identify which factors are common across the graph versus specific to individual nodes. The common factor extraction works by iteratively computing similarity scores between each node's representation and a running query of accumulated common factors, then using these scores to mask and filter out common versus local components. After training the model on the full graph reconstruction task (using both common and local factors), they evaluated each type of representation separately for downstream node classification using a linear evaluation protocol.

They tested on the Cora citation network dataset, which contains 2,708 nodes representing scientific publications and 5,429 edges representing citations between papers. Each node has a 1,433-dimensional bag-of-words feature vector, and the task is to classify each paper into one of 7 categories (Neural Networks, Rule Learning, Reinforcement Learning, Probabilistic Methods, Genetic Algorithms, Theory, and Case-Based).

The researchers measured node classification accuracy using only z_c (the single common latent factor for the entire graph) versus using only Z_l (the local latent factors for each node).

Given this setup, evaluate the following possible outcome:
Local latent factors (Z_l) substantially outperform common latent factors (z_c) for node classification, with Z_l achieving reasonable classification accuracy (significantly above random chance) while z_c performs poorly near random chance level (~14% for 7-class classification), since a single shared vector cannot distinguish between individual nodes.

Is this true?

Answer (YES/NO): NO